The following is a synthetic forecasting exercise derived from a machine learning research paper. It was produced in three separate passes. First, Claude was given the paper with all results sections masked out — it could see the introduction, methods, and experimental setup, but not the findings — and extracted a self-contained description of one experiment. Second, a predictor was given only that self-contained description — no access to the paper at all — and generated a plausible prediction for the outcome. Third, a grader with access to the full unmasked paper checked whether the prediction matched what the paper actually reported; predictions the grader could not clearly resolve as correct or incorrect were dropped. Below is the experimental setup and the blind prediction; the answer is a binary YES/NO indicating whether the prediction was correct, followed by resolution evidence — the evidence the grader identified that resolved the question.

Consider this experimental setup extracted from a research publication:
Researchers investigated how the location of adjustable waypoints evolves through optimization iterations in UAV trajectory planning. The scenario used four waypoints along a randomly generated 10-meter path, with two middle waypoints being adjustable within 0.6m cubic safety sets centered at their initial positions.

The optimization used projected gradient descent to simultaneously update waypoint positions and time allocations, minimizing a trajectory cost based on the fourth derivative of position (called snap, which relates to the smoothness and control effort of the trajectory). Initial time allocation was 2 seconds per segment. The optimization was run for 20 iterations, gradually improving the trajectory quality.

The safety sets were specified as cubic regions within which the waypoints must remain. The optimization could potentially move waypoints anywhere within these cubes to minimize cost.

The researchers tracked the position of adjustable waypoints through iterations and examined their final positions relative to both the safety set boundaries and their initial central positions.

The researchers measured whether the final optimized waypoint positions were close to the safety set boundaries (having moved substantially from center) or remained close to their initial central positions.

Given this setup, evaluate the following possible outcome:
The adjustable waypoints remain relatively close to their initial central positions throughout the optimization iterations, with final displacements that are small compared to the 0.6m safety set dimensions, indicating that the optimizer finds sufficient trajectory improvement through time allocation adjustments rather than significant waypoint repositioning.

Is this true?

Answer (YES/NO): NO